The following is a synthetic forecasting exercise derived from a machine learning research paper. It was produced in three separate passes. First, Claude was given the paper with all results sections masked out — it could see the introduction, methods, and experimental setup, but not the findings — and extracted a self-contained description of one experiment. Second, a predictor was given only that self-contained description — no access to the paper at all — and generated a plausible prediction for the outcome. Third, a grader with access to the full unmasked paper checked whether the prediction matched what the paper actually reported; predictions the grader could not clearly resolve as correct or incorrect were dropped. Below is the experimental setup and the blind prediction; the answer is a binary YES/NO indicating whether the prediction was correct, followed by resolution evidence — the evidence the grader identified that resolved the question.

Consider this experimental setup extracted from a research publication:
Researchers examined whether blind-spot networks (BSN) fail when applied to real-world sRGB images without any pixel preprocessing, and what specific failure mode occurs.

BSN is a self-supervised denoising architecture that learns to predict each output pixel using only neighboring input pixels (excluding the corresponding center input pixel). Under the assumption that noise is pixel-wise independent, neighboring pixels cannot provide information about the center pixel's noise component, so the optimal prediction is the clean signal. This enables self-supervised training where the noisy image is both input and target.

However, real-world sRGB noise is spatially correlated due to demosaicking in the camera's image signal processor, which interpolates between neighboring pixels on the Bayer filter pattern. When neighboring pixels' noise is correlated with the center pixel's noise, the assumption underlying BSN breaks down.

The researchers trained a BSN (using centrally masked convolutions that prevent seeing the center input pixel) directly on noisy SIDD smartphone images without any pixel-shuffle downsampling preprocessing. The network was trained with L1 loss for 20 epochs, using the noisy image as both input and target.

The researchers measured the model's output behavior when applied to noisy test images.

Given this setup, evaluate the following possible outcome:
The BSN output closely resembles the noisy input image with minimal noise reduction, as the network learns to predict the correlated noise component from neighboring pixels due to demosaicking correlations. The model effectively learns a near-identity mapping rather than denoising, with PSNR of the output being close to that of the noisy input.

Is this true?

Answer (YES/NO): YES